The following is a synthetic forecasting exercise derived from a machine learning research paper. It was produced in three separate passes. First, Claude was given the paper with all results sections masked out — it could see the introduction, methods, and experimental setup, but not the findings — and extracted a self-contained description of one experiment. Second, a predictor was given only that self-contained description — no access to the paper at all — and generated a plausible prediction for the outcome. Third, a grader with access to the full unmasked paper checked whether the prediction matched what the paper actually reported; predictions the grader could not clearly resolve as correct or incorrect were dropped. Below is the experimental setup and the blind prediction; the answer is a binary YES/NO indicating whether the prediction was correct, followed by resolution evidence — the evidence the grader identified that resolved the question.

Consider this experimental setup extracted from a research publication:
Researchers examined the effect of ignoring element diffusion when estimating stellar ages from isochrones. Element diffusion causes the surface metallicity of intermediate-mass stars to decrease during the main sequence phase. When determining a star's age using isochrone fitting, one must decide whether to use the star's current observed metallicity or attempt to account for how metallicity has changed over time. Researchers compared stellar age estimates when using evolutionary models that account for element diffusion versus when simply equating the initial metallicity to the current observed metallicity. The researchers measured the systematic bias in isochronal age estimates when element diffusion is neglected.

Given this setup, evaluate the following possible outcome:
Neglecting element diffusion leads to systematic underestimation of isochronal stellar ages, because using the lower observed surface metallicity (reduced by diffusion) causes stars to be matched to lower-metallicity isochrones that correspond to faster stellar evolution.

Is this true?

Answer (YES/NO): NO